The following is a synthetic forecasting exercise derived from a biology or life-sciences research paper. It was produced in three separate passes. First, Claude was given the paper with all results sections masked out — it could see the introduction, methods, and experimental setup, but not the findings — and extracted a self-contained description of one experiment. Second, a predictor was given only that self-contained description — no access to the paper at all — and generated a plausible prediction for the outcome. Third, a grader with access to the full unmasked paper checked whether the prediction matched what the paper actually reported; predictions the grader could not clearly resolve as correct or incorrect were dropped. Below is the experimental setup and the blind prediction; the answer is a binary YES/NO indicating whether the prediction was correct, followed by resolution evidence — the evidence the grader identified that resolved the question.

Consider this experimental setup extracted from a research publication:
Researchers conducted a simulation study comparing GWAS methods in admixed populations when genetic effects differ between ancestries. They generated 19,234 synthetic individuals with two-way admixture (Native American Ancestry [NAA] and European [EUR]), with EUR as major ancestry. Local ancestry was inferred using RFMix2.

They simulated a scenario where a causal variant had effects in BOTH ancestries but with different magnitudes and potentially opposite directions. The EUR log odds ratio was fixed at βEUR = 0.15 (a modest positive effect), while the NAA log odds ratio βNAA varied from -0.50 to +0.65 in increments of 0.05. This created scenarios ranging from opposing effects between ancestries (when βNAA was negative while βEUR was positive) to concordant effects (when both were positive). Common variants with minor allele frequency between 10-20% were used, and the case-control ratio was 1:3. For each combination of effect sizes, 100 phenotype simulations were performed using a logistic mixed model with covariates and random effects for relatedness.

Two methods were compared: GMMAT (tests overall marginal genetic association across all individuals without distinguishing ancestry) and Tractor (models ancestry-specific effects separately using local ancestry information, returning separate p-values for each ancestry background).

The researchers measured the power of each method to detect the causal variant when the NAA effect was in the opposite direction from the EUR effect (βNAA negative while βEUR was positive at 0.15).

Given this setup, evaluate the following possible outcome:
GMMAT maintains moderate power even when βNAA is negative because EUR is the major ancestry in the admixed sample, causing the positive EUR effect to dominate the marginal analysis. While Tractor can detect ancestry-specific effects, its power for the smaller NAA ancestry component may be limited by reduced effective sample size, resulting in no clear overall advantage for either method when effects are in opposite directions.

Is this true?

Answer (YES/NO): NO